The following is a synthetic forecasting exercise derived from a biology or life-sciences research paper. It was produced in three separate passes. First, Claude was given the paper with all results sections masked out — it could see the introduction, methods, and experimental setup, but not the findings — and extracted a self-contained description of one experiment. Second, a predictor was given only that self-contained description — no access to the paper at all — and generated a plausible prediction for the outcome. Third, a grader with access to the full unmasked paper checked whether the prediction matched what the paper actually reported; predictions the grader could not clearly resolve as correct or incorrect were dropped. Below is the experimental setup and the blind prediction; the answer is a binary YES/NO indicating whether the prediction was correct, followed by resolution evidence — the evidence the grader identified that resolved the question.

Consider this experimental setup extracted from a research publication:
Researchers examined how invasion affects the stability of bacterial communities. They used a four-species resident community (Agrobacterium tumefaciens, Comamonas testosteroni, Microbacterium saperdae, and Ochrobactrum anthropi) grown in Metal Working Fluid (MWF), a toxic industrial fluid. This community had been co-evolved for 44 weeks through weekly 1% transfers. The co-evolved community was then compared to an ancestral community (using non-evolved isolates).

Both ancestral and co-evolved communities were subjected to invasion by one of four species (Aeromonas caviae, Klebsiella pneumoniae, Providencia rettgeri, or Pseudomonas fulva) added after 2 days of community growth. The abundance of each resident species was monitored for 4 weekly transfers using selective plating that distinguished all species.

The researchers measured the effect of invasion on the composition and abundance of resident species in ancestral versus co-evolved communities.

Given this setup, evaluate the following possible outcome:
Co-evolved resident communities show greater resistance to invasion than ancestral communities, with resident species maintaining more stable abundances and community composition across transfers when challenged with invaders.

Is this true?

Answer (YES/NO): YES